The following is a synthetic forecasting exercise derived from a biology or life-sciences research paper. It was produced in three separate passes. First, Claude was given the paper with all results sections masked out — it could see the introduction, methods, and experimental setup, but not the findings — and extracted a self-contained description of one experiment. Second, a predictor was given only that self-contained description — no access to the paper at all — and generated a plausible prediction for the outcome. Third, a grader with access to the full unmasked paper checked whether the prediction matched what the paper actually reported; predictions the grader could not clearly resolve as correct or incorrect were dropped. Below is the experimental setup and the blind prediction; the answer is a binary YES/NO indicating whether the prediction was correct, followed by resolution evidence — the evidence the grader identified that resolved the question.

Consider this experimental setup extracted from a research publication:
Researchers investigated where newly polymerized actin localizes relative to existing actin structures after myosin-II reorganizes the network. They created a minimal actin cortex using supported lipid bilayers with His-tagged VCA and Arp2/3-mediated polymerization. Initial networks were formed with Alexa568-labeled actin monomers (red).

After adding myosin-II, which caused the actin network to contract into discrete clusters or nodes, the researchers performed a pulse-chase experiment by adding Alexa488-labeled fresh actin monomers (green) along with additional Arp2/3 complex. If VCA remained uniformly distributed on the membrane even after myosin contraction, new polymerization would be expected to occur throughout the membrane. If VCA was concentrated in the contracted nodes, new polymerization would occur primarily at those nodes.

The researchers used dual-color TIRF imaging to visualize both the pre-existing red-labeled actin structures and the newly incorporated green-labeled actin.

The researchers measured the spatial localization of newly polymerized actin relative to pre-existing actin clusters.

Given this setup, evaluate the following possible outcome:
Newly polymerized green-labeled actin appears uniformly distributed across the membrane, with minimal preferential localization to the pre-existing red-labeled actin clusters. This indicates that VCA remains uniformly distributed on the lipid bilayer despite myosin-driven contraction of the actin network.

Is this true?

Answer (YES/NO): NO